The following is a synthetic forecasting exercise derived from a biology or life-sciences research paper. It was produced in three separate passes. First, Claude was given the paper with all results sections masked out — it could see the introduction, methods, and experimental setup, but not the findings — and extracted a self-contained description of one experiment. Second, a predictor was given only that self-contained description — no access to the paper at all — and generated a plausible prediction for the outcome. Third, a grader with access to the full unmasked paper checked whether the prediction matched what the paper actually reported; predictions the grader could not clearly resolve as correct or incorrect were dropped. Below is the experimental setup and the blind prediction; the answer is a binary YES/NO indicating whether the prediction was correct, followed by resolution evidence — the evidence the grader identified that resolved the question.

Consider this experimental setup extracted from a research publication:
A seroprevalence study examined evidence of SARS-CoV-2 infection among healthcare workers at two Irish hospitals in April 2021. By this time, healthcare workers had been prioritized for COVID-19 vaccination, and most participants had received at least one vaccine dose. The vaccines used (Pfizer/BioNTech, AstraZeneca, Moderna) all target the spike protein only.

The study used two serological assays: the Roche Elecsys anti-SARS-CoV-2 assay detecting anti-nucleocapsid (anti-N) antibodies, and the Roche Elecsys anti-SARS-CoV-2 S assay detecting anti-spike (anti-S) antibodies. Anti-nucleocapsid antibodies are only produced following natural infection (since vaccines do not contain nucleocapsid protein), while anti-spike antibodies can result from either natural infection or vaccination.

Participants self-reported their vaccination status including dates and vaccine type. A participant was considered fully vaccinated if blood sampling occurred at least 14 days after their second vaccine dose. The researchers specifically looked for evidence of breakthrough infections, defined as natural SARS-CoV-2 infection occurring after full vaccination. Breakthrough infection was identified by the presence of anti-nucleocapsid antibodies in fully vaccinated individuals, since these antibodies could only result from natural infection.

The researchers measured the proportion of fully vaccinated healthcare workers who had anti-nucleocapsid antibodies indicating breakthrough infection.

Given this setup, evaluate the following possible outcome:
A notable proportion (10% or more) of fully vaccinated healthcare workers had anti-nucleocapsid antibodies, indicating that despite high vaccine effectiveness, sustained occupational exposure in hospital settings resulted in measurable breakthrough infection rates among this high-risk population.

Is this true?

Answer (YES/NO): NO